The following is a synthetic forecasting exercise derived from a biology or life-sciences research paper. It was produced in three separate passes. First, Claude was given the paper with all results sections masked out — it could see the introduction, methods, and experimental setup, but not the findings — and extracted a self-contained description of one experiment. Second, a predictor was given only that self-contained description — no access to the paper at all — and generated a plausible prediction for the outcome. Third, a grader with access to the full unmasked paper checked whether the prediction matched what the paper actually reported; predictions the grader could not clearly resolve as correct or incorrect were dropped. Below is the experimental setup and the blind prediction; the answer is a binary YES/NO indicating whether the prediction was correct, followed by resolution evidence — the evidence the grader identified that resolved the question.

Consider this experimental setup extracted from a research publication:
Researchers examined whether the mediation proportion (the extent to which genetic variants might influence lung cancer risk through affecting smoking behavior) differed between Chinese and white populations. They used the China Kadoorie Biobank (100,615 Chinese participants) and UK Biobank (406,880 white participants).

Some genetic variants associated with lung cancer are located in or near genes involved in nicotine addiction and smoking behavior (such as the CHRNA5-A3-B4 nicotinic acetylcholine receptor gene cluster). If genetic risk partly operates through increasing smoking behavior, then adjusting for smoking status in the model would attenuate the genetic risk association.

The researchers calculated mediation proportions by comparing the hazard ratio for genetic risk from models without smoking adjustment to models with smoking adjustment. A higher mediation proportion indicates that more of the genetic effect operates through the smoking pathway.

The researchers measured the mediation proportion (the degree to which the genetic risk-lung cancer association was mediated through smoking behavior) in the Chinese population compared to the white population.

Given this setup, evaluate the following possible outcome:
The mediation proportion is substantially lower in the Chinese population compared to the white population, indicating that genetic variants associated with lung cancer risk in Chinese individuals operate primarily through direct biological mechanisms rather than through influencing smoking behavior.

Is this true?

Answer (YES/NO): YES